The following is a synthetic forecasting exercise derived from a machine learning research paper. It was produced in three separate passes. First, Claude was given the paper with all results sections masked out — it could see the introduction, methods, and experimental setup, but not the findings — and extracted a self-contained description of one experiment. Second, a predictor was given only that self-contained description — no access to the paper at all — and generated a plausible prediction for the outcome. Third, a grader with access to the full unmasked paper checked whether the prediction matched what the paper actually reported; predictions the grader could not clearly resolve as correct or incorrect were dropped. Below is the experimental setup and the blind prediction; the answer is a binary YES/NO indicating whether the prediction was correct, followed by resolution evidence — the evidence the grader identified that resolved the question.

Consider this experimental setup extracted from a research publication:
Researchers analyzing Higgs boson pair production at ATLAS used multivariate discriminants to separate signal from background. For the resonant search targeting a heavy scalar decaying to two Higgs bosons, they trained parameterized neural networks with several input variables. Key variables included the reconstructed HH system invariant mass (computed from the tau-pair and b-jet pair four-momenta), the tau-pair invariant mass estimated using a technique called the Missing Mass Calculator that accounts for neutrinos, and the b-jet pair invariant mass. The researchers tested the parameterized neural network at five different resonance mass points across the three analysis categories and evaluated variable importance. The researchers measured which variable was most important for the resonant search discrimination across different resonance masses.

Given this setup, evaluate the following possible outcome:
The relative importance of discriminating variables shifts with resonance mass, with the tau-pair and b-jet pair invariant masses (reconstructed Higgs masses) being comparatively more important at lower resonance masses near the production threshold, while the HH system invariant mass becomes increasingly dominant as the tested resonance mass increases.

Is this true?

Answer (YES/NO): NO